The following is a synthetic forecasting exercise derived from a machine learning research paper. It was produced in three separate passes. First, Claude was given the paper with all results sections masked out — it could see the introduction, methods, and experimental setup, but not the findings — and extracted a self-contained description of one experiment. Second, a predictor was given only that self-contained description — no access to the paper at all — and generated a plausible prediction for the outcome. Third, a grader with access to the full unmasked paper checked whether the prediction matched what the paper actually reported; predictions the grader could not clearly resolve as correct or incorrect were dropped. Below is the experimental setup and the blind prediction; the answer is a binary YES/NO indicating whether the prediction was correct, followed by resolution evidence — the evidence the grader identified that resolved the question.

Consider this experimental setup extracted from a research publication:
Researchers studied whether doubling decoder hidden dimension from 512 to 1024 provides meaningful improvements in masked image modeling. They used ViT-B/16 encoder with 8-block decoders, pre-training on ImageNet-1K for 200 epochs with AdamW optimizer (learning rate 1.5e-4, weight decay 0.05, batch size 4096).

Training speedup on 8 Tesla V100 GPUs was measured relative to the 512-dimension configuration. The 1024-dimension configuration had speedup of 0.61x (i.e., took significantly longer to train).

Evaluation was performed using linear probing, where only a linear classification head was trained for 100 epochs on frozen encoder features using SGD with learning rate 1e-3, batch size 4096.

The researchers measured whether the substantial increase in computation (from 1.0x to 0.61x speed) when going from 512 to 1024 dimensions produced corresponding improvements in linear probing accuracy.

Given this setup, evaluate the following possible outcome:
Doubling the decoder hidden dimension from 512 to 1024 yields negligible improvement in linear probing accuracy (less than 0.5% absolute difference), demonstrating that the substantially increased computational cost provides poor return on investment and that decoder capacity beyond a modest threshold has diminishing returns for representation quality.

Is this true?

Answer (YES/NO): NO